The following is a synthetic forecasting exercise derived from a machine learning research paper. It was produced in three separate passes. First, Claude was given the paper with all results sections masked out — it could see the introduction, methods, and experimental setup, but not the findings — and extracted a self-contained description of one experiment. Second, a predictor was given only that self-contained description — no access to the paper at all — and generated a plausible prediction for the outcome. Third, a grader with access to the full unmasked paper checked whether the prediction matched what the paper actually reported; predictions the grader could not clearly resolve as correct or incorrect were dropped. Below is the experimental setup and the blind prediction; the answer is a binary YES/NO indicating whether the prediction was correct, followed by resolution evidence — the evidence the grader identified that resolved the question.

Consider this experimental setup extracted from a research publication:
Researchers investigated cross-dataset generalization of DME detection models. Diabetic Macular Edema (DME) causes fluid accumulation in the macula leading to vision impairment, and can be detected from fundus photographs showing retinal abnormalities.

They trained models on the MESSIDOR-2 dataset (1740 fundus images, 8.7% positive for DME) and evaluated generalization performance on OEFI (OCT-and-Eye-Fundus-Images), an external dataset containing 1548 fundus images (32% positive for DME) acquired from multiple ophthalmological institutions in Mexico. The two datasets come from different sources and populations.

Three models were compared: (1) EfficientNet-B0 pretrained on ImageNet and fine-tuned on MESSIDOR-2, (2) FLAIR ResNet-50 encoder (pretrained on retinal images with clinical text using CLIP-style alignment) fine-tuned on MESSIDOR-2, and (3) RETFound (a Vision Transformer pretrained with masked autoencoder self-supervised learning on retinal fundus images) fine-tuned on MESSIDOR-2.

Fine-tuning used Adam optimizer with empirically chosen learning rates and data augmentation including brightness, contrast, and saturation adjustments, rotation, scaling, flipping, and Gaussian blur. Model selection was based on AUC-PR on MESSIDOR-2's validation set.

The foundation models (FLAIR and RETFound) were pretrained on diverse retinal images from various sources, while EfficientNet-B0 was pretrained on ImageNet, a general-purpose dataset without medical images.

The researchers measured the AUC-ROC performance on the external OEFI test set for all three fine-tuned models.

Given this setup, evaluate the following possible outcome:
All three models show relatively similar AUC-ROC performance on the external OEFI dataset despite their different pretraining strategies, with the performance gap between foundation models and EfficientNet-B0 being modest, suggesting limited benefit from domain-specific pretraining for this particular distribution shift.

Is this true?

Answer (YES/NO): NO